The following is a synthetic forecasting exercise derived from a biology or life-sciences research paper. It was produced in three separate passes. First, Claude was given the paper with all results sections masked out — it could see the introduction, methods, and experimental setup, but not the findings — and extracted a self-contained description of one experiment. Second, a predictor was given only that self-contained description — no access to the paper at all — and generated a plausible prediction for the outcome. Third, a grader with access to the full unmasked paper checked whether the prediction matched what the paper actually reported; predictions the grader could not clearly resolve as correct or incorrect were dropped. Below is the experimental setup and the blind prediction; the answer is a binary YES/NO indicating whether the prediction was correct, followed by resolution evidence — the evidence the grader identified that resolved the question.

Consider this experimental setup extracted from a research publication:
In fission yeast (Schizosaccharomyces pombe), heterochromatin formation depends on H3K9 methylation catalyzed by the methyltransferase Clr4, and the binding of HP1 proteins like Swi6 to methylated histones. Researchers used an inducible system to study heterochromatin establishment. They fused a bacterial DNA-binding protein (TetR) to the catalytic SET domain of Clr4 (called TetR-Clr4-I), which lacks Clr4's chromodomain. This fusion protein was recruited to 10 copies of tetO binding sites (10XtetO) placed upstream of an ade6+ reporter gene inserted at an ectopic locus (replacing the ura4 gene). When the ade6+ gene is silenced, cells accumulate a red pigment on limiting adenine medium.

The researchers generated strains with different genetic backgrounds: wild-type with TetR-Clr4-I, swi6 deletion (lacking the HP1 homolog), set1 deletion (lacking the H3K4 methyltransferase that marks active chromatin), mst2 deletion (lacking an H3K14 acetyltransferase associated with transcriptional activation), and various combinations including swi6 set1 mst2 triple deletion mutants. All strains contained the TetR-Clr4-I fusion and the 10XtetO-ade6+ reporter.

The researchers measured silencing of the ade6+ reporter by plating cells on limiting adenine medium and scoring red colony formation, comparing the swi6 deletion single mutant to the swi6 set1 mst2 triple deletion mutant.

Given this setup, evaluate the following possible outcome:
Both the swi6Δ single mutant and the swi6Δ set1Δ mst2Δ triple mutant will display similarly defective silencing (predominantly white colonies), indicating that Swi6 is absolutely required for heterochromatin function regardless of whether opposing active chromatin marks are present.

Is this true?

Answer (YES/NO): NO